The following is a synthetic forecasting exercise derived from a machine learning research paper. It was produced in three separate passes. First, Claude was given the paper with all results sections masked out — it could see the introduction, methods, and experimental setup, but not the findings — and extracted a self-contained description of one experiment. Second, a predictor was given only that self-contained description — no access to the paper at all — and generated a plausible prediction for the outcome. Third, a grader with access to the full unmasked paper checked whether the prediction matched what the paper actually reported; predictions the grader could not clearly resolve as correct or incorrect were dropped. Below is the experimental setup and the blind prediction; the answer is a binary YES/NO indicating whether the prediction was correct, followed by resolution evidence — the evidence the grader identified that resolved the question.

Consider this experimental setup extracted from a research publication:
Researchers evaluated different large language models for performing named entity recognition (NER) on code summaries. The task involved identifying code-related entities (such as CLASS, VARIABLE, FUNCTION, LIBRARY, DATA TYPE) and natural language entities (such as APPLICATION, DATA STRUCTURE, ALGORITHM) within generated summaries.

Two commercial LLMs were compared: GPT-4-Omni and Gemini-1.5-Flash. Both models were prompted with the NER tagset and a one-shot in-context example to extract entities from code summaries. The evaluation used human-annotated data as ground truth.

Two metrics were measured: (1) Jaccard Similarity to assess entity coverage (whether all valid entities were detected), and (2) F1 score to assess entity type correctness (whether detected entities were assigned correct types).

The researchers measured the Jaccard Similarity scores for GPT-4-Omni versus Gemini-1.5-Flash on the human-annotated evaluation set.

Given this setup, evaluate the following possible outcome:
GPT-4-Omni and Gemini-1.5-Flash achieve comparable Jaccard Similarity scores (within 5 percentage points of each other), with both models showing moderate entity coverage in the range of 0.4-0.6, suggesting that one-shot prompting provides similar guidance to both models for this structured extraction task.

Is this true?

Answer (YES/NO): NO